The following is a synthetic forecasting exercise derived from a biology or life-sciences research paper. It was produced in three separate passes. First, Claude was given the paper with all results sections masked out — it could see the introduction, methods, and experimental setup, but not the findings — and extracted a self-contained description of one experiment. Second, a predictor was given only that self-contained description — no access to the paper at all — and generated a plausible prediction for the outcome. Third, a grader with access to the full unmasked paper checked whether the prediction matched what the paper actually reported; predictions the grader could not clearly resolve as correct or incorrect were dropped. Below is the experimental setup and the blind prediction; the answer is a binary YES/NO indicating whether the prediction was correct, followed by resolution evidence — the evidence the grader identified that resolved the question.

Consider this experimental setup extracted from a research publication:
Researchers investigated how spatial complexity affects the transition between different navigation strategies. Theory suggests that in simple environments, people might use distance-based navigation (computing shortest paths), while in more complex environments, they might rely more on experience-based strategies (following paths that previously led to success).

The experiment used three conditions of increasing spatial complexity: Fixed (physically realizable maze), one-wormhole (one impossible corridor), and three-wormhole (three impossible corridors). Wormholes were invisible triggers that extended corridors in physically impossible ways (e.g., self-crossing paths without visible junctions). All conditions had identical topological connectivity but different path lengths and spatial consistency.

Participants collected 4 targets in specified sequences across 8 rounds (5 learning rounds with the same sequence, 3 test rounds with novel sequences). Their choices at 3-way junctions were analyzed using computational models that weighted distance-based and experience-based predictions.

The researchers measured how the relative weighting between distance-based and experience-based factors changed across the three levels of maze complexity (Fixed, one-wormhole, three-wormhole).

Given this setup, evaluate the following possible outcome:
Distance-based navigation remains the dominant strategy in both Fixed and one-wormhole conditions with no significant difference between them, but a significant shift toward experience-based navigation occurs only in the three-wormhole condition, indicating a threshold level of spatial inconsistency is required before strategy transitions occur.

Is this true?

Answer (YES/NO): NO